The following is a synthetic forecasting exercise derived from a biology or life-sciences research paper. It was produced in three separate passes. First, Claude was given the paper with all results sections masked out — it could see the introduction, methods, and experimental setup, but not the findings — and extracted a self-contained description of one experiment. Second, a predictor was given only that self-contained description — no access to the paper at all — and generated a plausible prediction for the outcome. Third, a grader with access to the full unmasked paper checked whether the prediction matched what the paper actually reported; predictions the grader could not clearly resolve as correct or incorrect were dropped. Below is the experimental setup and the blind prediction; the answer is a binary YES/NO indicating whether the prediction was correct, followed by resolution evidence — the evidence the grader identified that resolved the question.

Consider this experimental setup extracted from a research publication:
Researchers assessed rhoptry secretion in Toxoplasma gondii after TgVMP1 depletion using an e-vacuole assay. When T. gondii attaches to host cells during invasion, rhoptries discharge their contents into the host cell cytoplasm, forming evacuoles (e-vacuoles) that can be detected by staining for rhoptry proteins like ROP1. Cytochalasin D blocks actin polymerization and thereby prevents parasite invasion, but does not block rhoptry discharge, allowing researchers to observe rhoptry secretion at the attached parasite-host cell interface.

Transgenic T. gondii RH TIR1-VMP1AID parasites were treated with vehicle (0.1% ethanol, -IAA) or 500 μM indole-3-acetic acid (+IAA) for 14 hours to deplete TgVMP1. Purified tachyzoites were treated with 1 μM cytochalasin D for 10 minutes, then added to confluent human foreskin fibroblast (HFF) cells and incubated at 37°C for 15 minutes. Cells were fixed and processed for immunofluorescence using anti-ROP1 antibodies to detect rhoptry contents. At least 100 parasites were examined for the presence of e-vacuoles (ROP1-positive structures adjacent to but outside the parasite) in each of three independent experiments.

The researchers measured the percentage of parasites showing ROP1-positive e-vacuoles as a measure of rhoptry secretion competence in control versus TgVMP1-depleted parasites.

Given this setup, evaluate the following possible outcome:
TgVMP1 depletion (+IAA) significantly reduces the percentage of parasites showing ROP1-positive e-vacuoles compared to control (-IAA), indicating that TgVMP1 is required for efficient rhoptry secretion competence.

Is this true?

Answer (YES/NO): YES